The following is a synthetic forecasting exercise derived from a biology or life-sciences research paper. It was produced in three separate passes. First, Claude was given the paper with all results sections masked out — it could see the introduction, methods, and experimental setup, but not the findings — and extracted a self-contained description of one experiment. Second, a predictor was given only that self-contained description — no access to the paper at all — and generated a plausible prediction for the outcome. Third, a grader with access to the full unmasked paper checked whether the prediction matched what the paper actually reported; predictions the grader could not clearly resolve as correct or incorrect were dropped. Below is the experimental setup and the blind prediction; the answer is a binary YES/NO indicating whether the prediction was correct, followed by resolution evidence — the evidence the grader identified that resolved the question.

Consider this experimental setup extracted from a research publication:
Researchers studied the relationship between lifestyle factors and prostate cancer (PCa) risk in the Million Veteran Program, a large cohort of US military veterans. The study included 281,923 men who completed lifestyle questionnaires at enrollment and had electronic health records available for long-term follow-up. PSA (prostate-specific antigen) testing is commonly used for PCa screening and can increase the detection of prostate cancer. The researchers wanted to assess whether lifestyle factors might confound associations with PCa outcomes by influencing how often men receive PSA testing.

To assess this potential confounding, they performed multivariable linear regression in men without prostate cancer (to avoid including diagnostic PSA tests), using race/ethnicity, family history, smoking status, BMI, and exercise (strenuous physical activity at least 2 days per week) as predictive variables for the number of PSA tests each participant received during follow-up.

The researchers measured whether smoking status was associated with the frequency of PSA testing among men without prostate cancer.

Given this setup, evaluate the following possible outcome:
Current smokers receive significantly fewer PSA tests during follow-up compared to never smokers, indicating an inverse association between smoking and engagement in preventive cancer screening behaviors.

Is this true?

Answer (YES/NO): NO